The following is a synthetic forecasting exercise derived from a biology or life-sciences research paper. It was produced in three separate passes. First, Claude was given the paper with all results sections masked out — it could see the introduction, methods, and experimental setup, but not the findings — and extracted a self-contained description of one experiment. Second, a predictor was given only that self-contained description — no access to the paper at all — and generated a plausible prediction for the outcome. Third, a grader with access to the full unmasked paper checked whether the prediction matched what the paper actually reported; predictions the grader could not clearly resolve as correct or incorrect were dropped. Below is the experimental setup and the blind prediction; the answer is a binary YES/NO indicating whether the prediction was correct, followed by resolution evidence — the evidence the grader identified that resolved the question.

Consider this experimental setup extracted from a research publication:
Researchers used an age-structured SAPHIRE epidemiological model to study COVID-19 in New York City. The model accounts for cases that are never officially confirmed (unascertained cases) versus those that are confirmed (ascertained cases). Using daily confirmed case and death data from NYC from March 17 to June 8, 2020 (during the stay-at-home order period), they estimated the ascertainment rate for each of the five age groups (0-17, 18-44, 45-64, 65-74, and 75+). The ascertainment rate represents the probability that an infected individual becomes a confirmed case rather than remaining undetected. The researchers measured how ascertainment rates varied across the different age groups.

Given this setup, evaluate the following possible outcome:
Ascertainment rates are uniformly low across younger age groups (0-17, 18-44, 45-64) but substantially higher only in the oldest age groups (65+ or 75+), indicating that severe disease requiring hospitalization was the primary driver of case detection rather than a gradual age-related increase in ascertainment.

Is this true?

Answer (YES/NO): NO